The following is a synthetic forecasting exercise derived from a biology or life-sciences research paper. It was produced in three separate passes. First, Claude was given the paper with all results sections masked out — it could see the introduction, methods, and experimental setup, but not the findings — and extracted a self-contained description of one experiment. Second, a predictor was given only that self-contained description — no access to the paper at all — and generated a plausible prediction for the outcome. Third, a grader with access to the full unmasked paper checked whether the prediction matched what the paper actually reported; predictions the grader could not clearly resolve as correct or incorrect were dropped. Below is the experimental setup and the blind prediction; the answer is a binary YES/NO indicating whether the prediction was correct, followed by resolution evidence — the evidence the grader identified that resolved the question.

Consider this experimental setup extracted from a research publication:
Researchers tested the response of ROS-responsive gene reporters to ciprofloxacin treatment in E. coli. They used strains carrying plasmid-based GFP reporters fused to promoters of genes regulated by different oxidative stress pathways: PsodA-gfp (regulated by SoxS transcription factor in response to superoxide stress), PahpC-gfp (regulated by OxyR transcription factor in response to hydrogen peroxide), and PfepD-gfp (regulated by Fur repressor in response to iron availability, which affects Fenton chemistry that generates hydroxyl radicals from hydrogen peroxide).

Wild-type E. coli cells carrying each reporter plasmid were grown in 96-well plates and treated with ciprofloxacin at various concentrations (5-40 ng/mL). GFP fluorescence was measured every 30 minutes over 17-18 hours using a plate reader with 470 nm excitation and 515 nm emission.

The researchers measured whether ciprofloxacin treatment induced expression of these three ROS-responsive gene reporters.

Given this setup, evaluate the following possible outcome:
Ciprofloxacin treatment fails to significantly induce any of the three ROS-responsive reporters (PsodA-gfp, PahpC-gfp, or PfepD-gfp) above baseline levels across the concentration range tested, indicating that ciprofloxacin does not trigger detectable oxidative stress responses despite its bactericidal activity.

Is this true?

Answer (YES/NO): NO